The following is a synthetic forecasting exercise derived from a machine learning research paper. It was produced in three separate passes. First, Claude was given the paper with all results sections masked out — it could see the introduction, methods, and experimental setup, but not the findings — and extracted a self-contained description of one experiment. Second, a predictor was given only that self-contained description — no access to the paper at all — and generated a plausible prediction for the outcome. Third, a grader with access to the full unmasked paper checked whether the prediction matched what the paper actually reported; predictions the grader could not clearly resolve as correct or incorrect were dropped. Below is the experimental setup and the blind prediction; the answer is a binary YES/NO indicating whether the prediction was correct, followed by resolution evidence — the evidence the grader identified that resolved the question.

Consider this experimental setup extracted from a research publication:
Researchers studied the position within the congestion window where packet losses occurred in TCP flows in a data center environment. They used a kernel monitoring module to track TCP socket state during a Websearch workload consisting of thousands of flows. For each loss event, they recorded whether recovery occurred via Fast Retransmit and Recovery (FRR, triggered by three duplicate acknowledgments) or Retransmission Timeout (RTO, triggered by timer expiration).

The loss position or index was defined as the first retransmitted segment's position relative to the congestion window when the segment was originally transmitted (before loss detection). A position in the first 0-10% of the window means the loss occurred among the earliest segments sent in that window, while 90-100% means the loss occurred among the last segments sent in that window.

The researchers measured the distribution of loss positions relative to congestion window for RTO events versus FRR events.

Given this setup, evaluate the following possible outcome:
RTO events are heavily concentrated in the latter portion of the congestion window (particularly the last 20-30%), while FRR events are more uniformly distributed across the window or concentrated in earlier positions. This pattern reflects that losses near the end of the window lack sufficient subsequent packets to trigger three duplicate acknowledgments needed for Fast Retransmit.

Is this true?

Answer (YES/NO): YES